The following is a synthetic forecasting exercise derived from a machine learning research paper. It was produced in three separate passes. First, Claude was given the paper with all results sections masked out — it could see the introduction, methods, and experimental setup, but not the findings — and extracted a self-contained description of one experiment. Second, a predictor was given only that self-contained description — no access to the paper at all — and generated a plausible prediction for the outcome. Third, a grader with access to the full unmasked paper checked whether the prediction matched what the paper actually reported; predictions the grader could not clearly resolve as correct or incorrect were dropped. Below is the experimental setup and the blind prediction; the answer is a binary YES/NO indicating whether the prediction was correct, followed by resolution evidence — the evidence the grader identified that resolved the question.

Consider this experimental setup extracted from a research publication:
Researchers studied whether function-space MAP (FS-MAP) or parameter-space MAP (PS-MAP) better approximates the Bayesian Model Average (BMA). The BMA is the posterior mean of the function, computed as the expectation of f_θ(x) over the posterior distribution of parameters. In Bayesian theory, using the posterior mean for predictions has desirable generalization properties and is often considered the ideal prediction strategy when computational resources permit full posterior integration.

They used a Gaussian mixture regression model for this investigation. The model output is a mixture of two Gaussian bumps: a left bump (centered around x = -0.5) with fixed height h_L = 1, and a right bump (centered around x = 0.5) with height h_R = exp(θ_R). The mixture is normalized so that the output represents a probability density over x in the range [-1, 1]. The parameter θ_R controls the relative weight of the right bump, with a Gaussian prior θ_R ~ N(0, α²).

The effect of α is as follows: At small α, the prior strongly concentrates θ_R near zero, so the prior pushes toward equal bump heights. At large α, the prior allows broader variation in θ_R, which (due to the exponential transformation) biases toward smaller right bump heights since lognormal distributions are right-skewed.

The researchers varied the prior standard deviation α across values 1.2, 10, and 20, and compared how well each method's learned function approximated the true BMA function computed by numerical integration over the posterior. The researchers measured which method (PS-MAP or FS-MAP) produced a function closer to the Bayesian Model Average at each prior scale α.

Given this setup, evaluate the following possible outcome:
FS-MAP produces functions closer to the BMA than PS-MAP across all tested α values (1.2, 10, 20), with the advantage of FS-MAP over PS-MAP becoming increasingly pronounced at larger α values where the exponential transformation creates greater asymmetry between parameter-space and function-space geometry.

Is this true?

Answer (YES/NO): NO